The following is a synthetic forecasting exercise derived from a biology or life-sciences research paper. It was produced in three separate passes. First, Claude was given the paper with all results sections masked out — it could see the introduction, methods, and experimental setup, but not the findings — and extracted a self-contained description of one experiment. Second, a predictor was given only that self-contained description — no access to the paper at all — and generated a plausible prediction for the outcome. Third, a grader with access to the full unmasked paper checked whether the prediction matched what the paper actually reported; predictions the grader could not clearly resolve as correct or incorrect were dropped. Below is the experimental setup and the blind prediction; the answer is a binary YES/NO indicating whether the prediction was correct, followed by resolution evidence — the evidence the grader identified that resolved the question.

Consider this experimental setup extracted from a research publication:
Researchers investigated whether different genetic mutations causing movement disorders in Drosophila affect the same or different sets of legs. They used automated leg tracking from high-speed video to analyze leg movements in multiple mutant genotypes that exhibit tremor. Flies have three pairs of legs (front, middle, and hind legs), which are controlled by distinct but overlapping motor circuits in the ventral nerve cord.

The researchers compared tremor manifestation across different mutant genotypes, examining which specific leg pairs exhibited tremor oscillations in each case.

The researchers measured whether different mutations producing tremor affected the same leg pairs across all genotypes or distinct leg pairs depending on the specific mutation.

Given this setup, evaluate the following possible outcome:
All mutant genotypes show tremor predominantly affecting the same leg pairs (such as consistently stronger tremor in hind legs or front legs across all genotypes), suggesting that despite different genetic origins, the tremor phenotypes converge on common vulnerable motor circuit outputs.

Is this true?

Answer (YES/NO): NO